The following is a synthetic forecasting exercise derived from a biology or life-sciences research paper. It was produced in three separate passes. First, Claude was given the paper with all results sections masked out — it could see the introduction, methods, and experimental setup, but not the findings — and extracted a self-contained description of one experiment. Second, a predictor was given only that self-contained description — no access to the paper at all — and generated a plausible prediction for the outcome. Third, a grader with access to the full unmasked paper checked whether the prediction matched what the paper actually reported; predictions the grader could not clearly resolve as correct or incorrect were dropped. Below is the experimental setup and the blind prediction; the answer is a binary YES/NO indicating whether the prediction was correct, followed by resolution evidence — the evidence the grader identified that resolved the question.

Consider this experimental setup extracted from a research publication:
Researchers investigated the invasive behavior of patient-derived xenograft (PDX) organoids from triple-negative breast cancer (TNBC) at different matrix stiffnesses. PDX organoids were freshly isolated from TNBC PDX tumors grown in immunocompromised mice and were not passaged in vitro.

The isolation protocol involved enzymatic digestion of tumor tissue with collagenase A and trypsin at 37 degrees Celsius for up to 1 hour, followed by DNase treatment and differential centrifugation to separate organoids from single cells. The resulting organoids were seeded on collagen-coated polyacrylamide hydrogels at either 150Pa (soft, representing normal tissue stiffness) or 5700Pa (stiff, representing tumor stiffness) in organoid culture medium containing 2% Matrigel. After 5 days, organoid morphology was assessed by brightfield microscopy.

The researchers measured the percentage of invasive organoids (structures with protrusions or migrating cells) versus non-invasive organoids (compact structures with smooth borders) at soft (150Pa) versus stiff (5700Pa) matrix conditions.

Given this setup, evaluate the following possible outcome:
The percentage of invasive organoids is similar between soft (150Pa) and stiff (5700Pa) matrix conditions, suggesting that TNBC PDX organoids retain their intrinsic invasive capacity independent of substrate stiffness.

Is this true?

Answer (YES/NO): NO